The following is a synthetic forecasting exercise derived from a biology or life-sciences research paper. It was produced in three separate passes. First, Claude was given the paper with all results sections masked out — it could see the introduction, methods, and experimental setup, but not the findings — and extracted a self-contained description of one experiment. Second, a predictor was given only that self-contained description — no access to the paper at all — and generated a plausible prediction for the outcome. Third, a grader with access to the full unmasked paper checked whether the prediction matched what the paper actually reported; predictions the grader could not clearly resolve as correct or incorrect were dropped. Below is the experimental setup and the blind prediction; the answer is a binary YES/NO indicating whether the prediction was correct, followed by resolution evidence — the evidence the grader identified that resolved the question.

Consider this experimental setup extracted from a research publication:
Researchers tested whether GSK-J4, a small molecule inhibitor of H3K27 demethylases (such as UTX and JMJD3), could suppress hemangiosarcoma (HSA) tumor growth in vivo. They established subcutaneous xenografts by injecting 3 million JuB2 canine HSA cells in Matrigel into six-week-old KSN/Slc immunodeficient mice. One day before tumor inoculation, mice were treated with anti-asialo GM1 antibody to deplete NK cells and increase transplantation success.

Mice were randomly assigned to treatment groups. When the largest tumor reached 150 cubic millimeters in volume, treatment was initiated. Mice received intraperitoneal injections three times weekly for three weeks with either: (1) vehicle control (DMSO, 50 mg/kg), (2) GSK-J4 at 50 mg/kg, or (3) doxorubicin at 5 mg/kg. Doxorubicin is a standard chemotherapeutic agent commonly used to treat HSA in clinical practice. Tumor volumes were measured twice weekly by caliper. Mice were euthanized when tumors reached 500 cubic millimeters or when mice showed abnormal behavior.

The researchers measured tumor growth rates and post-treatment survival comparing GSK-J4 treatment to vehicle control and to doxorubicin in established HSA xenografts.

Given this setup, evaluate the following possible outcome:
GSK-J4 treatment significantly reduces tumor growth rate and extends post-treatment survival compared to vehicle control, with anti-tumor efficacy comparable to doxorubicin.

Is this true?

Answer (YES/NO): NO